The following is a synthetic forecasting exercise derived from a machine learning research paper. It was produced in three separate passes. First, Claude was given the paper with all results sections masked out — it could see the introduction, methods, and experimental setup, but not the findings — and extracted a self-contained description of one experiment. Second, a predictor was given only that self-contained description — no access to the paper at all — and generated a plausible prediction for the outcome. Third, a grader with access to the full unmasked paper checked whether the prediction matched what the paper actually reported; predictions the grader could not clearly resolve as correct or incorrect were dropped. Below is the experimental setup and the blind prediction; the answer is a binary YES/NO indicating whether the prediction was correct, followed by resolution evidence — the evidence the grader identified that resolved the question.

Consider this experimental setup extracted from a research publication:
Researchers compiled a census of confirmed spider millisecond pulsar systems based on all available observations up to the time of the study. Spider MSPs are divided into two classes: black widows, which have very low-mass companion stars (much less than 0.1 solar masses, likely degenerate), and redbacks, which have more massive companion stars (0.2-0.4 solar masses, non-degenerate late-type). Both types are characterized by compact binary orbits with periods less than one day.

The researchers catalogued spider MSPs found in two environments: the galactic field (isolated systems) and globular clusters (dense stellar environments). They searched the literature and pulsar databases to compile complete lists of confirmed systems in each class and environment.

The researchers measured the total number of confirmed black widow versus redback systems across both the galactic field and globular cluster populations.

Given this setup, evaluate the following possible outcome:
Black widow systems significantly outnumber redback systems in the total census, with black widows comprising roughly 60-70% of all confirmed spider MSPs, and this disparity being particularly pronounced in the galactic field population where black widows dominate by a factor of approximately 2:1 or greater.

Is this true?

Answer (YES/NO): YES